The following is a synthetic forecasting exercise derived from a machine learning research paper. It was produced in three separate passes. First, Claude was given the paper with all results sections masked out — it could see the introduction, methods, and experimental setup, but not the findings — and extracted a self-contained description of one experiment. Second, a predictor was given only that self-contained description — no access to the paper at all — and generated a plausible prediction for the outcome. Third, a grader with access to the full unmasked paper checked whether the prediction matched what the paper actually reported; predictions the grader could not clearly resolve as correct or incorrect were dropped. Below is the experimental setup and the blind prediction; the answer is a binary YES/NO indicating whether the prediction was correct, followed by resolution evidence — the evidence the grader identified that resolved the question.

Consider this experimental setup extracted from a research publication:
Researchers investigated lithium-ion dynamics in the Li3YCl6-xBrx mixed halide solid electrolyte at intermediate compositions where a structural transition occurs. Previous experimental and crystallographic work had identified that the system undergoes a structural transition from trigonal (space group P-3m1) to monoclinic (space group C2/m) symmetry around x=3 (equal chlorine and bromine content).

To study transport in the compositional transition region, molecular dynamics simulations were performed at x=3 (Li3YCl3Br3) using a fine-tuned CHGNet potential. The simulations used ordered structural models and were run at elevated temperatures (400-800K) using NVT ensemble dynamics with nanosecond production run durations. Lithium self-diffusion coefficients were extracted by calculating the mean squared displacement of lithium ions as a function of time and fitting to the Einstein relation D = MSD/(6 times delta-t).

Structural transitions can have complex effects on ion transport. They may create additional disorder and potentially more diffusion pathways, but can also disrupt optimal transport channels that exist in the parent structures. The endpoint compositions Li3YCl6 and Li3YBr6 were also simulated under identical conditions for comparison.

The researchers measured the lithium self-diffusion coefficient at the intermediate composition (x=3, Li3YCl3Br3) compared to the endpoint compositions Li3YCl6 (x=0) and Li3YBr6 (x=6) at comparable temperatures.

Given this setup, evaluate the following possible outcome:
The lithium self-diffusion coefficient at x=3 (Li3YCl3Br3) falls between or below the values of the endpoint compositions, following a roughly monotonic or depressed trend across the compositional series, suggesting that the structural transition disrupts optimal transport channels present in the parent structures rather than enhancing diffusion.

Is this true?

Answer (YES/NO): YES